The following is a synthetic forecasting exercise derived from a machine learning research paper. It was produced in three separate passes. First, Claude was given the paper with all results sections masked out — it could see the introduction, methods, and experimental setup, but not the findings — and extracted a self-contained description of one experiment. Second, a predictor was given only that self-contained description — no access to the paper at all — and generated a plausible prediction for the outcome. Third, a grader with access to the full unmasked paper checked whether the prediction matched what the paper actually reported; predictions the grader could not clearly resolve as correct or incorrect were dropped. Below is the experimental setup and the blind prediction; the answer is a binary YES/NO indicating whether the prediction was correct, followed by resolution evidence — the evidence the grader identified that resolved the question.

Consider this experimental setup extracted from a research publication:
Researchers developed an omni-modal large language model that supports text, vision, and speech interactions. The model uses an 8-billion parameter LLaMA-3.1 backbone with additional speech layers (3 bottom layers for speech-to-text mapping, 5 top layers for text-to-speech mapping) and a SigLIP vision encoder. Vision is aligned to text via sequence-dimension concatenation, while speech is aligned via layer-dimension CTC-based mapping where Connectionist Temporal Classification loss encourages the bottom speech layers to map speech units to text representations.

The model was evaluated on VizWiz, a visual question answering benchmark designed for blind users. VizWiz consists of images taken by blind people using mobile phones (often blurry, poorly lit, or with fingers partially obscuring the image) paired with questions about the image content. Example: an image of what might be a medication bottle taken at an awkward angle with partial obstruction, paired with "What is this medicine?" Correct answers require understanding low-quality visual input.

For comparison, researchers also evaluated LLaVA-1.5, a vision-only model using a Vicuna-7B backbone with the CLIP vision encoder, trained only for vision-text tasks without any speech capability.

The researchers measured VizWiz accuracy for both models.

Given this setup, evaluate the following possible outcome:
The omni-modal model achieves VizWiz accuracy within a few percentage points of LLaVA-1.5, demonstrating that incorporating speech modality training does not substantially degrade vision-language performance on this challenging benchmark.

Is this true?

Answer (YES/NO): YES